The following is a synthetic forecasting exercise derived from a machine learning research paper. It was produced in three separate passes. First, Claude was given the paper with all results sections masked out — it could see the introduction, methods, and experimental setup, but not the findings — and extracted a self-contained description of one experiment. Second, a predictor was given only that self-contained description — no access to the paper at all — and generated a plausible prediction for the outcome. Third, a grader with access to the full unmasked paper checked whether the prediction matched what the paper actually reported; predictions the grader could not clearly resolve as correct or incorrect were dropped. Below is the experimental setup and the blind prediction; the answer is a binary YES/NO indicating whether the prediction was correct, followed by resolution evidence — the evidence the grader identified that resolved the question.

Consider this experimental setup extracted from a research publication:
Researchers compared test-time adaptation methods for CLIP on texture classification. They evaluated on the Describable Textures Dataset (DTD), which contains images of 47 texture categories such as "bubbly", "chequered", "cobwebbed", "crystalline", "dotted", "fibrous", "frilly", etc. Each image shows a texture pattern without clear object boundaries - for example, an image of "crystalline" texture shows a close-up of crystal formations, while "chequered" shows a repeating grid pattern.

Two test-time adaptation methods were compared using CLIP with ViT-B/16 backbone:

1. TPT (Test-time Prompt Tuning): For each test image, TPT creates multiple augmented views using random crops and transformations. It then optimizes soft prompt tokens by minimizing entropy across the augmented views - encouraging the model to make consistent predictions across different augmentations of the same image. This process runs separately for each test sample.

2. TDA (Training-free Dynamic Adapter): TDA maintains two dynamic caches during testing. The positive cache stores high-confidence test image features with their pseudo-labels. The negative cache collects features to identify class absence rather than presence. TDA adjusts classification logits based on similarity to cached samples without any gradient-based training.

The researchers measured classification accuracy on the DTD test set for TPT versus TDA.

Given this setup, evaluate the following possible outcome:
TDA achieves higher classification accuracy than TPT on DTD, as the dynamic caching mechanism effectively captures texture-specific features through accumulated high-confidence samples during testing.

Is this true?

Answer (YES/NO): NO